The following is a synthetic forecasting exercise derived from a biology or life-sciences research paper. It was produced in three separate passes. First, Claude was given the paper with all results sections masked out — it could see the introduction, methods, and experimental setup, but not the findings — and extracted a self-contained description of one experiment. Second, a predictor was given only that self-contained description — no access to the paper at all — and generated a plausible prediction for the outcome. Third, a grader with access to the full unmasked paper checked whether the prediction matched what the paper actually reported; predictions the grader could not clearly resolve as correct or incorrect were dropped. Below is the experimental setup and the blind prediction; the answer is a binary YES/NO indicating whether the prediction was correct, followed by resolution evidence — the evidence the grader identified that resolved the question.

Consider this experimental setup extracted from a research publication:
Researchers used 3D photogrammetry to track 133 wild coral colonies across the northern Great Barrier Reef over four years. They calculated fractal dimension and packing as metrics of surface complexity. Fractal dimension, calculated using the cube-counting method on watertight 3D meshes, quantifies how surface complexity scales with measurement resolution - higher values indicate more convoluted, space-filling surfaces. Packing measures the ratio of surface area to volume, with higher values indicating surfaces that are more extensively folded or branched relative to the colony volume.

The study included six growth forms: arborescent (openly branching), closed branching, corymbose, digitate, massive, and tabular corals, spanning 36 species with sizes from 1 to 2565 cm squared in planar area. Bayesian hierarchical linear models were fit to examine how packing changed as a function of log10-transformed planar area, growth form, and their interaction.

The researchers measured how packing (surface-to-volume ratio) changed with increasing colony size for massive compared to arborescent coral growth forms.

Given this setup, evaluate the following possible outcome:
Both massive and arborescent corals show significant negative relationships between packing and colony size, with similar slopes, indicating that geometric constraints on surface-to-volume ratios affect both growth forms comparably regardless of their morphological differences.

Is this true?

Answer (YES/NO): NO